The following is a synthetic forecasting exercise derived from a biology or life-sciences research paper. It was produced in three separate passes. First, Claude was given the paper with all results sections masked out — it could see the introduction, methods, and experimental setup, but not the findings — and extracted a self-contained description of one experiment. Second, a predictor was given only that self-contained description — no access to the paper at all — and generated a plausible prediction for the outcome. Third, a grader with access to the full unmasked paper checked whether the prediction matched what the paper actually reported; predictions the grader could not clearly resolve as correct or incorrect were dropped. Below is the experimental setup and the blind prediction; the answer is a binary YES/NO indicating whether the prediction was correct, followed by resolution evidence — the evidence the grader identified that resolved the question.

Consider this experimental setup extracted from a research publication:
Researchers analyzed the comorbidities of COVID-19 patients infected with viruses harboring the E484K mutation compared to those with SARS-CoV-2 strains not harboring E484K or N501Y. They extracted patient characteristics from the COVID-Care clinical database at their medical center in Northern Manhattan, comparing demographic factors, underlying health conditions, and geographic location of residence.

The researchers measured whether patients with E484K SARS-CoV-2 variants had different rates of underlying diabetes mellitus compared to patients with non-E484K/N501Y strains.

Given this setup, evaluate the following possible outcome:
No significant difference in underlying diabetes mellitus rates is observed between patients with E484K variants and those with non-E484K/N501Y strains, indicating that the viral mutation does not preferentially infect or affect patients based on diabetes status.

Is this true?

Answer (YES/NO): NO